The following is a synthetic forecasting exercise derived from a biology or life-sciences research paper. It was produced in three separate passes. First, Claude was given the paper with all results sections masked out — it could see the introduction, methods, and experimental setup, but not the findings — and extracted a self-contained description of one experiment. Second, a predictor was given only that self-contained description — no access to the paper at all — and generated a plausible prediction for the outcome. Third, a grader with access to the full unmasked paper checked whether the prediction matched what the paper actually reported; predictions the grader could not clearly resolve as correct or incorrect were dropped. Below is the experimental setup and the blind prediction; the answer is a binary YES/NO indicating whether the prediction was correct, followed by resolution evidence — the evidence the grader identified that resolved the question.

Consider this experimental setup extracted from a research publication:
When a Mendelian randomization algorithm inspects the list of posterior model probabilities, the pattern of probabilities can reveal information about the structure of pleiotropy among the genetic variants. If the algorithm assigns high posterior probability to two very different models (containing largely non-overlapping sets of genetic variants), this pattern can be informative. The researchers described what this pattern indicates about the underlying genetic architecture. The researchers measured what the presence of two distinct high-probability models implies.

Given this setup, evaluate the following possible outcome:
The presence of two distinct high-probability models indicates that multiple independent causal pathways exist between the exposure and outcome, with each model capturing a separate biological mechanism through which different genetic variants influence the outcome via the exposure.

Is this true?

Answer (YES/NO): NO